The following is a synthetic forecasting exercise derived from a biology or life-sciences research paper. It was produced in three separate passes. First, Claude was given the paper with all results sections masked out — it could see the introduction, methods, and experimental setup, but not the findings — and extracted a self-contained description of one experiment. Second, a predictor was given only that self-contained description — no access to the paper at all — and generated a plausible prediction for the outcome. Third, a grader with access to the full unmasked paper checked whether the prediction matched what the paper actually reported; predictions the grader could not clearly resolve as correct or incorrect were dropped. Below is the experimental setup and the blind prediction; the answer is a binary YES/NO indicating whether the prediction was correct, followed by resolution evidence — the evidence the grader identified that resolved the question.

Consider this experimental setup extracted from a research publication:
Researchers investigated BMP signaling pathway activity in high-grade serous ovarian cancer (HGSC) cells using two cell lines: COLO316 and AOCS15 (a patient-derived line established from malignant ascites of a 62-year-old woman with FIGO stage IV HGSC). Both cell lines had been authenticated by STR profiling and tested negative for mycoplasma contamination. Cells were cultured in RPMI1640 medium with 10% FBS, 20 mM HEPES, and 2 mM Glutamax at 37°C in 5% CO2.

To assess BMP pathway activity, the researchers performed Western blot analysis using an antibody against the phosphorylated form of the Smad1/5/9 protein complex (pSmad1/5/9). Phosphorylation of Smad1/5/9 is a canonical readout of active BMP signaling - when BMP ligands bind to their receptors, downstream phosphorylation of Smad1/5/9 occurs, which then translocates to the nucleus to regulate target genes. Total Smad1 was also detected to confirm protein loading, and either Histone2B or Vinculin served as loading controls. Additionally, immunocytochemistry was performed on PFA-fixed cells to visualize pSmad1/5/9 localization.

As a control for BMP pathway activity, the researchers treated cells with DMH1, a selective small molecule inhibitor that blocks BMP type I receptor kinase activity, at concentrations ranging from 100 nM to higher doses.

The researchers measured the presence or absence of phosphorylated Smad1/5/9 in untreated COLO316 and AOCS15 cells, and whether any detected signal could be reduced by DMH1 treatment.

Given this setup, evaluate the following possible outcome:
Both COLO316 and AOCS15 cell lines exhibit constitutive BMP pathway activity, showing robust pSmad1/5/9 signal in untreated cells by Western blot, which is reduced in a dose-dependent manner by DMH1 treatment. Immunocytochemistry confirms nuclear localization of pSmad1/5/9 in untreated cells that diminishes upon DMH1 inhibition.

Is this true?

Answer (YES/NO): NO